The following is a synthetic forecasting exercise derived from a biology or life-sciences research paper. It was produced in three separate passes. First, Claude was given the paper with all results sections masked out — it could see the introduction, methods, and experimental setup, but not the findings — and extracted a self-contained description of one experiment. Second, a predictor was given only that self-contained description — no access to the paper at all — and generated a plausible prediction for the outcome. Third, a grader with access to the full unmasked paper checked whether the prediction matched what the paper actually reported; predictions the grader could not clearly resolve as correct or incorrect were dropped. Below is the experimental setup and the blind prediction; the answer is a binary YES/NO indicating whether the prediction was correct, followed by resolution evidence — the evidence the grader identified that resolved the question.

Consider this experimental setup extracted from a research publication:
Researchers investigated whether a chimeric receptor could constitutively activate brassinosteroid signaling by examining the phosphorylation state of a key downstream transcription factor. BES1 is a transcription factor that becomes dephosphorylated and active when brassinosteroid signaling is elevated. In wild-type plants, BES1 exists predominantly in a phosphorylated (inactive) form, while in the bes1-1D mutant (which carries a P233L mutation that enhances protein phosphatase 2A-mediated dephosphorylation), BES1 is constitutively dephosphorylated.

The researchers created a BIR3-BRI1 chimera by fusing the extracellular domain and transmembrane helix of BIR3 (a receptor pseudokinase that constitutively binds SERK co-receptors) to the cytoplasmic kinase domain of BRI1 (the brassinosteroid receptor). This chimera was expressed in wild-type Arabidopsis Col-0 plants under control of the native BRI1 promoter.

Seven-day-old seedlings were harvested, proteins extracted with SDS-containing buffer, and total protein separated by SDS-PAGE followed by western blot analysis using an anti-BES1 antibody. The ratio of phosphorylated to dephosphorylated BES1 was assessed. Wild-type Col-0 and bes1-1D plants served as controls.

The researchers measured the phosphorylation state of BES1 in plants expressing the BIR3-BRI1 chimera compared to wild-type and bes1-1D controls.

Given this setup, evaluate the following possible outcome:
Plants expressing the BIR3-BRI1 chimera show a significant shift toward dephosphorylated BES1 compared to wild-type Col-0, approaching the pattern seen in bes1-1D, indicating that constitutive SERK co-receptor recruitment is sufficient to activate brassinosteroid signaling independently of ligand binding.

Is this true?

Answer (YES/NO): YES